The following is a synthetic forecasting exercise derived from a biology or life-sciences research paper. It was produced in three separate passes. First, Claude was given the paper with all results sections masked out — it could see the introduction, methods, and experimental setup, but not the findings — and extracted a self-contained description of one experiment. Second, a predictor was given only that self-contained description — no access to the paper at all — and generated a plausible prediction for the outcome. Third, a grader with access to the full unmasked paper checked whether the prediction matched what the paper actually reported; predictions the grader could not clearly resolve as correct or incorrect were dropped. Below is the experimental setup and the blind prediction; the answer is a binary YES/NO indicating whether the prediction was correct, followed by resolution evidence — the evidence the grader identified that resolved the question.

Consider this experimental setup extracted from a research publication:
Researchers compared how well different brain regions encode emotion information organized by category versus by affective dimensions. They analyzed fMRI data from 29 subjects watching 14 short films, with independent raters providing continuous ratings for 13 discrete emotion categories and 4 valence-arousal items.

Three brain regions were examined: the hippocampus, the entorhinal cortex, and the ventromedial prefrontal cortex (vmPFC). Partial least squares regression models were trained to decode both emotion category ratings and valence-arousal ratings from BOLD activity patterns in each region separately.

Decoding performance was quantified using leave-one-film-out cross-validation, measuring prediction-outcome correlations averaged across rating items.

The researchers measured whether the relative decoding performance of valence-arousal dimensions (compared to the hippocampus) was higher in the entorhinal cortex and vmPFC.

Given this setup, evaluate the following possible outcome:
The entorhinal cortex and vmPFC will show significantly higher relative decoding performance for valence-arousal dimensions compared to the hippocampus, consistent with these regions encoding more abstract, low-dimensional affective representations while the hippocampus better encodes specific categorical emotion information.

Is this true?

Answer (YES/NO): NO